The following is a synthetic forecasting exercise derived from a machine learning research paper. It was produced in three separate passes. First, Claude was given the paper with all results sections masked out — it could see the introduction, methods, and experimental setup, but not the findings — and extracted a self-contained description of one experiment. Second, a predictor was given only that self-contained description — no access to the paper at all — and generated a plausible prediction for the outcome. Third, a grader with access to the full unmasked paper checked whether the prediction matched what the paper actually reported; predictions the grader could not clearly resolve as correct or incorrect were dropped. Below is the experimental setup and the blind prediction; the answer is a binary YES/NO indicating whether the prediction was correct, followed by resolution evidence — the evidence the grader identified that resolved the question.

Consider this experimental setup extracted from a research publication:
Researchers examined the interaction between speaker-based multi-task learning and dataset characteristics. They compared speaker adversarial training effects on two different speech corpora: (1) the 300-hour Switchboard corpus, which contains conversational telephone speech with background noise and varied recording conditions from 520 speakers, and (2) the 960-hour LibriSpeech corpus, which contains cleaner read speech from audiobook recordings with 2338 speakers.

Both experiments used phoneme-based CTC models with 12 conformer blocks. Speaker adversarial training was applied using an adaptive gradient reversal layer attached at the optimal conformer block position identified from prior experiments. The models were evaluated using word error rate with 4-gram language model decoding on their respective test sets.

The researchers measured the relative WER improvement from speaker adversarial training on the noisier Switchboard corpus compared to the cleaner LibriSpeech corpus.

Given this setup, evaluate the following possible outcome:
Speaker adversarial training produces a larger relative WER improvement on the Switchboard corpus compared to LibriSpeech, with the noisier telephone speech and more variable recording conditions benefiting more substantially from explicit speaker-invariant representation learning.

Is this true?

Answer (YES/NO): YES